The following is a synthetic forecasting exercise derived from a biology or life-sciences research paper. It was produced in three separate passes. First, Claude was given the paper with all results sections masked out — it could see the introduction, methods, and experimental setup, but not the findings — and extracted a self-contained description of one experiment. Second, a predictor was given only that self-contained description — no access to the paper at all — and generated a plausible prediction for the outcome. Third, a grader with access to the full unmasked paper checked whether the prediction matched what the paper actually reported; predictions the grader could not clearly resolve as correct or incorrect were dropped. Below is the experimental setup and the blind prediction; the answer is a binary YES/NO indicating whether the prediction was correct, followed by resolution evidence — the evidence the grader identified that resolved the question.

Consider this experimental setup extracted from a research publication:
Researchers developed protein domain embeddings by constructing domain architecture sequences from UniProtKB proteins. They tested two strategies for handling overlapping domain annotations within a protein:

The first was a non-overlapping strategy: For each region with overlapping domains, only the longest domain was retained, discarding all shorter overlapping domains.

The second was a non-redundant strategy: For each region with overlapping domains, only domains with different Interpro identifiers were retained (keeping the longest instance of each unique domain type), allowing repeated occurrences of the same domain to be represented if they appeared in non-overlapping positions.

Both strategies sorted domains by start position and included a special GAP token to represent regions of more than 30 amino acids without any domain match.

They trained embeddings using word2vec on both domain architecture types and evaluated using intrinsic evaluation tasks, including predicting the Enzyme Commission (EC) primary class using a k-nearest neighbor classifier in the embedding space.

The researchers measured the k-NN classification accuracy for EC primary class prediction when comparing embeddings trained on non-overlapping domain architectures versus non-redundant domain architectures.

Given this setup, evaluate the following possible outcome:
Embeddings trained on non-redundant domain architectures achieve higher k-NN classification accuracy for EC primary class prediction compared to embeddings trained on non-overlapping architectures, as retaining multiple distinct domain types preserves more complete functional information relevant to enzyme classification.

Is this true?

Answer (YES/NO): YES